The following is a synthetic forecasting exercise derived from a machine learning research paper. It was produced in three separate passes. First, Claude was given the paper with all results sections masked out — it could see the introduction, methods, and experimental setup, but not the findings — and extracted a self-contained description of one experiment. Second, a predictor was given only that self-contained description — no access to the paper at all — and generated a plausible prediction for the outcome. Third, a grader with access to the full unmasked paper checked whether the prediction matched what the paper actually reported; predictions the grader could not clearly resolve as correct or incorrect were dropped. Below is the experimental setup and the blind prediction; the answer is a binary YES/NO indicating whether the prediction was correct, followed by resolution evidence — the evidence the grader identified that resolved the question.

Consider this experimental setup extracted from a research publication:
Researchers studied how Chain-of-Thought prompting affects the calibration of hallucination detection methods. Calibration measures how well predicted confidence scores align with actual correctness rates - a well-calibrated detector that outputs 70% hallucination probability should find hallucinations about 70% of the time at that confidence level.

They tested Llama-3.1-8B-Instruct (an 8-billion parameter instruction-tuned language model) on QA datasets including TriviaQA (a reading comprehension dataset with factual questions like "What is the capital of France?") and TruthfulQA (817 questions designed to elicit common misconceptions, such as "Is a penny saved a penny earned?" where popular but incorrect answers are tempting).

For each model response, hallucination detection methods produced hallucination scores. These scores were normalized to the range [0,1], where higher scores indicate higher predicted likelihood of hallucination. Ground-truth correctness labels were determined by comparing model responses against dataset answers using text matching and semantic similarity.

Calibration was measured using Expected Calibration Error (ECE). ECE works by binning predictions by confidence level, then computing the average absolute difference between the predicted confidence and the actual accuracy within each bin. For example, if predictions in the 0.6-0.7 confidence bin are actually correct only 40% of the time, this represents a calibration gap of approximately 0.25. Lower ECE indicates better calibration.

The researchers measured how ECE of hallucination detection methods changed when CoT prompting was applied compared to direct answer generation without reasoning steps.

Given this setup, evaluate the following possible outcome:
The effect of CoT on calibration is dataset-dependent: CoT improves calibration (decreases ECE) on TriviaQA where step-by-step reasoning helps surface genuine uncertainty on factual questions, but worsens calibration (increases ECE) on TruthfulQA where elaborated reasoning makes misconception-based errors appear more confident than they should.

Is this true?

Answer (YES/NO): NO